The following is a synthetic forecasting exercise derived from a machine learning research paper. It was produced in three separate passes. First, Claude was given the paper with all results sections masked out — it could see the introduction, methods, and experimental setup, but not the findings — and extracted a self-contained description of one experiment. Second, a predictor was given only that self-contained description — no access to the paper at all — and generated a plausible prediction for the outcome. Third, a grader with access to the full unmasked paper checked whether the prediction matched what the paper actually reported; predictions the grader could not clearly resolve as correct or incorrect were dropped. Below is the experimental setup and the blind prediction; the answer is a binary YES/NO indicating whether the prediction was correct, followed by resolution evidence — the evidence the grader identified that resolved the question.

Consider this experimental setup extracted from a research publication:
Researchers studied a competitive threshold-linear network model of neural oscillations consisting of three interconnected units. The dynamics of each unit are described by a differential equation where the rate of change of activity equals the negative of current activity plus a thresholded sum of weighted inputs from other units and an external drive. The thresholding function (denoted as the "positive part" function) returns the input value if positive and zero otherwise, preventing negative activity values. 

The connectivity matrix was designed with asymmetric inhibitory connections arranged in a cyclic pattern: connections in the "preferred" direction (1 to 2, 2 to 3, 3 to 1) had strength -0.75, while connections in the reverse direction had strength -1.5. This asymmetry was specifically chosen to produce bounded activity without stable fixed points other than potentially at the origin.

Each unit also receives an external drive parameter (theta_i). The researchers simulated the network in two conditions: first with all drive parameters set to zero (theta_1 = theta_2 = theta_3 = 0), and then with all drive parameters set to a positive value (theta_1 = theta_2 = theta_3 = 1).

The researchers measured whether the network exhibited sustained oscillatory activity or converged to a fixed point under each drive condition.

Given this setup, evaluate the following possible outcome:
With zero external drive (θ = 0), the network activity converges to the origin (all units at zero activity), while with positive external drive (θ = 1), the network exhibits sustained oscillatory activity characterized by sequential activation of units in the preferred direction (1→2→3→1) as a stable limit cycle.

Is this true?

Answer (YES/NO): YES